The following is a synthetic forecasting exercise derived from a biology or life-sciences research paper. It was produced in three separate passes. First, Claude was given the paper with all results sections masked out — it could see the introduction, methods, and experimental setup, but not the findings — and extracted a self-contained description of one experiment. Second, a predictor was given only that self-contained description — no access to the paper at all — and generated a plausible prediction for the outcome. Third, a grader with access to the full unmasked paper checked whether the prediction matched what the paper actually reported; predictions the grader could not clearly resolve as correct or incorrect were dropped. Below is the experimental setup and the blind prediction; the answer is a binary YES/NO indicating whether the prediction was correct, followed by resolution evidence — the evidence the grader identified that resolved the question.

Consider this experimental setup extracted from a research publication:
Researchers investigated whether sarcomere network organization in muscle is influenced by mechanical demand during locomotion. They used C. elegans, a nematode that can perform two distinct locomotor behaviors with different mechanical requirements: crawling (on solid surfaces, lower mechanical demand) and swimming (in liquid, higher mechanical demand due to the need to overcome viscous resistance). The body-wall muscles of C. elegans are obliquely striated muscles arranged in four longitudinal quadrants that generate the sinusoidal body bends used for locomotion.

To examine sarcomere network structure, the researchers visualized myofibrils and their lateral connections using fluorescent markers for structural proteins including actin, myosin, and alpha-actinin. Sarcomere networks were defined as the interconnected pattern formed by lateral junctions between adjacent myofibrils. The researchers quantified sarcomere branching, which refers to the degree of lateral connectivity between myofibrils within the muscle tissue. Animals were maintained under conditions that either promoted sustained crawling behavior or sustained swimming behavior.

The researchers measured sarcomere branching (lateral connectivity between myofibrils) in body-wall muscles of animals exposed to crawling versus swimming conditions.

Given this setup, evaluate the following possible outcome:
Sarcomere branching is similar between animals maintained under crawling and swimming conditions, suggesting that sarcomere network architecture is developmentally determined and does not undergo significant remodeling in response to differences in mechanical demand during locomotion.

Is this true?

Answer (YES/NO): NO